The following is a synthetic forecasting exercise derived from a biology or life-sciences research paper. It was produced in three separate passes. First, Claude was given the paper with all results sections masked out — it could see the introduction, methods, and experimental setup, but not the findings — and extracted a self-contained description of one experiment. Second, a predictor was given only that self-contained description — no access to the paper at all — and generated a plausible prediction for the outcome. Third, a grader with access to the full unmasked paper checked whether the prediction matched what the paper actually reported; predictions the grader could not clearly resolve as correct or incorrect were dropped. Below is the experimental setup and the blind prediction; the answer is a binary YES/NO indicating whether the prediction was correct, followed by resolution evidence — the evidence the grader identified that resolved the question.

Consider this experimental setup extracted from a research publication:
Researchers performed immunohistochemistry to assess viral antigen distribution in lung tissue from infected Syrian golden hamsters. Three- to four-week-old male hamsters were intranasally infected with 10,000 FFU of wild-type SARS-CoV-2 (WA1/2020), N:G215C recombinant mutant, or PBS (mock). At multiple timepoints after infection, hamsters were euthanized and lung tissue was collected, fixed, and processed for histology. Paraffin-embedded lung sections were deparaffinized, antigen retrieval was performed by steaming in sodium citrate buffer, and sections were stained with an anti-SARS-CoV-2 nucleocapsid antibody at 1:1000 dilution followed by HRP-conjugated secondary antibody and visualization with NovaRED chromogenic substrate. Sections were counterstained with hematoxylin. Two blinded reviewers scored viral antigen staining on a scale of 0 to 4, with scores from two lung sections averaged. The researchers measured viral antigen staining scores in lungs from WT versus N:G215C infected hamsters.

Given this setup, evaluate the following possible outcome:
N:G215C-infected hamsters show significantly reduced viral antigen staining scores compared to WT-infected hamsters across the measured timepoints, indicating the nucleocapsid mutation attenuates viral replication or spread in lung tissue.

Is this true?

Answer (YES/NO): NO